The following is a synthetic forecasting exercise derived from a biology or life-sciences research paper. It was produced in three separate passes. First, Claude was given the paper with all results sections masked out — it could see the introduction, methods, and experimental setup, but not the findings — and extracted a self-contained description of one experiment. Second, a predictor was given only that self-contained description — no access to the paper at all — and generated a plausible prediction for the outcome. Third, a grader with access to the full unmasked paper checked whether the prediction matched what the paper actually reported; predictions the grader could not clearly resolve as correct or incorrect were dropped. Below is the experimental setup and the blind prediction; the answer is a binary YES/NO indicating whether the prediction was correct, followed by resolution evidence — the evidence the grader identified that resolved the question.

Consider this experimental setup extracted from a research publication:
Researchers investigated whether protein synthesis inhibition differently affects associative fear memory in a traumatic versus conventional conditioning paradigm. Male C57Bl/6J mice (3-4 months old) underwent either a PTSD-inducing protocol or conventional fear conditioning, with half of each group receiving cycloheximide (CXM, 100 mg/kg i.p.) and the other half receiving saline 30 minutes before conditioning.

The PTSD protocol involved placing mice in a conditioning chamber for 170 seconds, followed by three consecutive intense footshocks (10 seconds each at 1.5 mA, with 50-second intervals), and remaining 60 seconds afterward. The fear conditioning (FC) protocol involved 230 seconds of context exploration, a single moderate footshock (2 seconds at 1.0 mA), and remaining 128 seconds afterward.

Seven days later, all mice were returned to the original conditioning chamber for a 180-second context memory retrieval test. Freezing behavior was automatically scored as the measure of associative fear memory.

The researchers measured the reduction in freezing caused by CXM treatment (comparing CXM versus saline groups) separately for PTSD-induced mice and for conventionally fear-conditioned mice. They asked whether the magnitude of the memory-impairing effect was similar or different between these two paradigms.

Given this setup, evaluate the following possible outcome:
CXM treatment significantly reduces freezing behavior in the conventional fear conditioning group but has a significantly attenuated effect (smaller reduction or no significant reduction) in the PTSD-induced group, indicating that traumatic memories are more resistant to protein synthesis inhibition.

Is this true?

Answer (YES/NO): YES